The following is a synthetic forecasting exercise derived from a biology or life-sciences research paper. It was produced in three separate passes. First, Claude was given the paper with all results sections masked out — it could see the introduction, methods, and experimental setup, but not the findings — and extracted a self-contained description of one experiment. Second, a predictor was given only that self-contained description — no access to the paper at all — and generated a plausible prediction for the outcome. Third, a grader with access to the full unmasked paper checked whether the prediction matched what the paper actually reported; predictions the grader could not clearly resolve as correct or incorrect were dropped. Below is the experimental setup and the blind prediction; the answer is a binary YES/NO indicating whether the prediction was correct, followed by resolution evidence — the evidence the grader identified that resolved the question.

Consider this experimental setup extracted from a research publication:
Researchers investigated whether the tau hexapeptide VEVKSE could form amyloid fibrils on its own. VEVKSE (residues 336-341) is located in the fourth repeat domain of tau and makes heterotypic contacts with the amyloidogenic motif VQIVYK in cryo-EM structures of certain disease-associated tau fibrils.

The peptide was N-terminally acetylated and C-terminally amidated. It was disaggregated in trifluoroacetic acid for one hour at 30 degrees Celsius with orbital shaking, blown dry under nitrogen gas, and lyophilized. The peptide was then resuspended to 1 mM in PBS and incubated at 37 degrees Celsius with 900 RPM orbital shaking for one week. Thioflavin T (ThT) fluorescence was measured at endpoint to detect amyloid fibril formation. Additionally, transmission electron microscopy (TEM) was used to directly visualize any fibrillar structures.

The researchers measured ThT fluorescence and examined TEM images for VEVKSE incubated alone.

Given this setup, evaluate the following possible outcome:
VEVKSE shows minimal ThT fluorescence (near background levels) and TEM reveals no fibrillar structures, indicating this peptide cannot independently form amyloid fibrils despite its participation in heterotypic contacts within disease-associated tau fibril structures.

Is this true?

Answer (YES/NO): YES